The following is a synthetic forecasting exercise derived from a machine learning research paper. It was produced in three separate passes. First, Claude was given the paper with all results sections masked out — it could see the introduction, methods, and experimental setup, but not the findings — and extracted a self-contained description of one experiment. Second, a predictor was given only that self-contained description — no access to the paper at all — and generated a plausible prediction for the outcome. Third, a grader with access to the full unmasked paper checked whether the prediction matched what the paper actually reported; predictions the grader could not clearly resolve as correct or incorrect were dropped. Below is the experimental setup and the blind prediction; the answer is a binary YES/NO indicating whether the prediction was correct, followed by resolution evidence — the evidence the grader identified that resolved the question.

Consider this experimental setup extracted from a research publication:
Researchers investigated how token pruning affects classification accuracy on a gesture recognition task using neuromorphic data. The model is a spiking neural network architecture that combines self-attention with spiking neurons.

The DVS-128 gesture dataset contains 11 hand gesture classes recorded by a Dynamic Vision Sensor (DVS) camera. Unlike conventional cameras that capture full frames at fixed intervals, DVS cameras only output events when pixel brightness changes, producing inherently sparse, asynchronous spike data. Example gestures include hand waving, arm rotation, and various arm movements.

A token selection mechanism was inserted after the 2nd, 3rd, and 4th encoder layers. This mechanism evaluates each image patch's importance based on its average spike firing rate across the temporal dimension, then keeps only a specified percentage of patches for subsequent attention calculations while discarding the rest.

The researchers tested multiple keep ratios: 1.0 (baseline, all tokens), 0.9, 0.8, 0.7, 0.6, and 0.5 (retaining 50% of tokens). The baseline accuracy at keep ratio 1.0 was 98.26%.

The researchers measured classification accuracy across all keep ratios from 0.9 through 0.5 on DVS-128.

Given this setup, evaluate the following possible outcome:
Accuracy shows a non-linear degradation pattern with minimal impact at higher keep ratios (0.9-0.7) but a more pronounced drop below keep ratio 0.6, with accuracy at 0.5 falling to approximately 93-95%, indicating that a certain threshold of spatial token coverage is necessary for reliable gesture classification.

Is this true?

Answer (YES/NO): NO